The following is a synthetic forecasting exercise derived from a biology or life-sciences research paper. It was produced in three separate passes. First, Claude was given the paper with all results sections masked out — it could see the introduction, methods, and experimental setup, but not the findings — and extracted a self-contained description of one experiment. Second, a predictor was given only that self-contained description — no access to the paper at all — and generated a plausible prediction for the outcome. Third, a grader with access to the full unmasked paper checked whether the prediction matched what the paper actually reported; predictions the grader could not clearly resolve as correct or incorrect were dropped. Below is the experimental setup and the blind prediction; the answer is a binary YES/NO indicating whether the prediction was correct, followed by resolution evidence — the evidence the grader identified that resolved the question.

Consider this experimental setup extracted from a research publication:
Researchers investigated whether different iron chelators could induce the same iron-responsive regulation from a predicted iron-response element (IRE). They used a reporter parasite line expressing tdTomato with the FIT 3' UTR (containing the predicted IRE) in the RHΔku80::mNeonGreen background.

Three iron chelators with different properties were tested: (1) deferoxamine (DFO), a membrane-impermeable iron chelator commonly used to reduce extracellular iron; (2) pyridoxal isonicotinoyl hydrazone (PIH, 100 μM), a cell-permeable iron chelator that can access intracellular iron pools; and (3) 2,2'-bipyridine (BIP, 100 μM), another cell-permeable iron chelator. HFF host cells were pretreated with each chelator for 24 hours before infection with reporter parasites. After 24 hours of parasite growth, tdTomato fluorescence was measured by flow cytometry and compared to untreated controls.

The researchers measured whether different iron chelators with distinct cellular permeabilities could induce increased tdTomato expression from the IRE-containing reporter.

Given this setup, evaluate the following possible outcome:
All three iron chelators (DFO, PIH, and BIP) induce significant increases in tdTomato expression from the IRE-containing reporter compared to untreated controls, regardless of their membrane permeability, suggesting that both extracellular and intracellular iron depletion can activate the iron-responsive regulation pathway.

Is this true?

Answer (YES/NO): NO